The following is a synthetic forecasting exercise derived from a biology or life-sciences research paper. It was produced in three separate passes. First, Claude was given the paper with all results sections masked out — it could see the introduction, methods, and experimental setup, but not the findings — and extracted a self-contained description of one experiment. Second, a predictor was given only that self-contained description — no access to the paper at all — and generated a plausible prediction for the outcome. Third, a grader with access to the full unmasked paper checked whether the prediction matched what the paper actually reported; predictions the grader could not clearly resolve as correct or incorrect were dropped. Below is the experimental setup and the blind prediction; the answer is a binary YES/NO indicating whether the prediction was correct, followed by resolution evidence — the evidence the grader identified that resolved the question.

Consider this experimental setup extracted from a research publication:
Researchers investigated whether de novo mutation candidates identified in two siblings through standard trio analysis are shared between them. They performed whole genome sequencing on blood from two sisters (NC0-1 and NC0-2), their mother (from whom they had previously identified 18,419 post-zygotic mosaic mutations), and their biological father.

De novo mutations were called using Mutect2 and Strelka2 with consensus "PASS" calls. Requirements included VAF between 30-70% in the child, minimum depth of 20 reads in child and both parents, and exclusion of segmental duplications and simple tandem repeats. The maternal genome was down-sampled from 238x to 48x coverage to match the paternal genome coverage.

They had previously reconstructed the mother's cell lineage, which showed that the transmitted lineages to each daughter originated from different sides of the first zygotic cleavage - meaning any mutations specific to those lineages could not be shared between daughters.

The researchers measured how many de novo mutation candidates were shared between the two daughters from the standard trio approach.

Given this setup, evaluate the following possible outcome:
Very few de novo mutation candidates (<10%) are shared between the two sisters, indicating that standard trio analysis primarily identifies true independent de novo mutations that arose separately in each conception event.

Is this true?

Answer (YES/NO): YES